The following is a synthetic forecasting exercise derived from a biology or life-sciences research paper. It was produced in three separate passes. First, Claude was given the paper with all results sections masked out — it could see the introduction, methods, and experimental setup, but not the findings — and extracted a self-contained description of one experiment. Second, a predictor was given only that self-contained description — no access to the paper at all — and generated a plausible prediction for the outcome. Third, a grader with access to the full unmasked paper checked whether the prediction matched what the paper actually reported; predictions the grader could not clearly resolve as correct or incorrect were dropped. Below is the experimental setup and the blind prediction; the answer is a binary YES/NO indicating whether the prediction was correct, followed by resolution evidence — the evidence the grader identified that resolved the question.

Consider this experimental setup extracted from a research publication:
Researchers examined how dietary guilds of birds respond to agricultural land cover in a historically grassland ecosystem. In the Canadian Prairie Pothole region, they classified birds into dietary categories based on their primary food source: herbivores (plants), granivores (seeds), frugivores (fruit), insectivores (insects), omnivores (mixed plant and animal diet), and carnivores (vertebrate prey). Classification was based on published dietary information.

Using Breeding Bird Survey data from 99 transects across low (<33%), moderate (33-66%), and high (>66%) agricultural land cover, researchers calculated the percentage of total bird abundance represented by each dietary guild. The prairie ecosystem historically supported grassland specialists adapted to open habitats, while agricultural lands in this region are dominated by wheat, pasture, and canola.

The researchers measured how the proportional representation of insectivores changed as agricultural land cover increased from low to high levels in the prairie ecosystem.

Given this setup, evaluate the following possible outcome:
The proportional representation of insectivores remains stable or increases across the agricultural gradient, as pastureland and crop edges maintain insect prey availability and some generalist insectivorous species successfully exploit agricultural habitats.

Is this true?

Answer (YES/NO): YES